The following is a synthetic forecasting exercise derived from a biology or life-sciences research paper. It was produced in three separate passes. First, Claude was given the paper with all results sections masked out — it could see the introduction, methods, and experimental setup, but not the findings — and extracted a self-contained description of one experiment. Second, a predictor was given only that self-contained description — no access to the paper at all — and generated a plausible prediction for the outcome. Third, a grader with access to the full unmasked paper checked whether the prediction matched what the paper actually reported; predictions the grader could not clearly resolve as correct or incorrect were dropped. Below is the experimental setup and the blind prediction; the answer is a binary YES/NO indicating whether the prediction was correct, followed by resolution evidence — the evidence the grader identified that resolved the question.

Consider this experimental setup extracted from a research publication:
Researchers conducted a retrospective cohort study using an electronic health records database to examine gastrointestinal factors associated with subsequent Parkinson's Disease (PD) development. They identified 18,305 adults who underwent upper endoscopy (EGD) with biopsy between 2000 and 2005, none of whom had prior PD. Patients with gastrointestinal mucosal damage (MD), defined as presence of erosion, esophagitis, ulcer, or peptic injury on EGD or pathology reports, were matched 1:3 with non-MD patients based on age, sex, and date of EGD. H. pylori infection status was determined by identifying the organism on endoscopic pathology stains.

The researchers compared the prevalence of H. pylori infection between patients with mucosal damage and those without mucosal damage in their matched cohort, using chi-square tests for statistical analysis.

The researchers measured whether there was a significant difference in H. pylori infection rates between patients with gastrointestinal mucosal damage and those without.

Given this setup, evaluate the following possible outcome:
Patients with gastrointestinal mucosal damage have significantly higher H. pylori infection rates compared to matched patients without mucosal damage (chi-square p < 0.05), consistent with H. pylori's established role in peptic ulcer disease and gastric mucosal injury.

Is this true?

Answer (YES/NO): NO